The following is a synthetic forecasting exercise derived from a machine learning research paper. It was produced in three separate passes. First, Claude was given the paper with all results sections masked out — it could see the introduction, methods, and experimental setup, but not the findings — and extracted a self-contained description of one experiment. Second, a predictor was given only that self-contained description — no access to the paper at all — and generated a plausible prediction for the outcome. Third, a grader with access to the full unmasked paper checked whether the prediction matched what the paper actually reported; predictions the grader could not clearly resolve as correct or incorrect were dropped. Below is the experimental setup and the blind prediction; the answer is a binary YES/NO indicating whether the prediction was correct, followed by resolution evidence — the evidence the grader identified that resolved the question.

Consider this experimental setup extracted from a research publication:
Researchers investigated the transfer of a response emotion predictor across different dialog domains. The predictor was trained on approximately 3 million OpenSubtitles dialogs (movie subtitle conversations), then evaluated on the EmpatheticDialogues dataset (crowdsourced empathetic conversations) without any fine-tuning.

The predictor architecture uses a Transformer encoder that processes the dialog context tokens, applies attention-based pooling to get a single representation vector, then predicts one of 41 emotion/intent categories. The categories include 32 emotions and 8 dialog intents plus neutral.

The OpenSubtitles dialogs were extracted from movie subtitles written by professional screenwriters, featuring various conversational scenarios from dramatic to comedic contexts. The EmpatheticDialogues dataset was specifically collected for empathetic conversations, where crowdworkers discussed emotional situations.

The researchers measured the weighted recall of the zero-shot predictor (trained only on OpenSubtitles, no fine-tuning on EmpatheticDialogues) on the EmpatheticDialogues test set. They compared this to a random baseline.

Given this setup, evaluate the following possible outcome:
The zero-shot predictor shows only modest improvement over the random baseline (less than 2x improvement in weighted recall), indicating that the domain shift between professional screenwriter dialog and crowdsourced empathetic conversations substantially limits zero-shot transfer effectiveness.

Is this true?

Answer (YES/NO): NO